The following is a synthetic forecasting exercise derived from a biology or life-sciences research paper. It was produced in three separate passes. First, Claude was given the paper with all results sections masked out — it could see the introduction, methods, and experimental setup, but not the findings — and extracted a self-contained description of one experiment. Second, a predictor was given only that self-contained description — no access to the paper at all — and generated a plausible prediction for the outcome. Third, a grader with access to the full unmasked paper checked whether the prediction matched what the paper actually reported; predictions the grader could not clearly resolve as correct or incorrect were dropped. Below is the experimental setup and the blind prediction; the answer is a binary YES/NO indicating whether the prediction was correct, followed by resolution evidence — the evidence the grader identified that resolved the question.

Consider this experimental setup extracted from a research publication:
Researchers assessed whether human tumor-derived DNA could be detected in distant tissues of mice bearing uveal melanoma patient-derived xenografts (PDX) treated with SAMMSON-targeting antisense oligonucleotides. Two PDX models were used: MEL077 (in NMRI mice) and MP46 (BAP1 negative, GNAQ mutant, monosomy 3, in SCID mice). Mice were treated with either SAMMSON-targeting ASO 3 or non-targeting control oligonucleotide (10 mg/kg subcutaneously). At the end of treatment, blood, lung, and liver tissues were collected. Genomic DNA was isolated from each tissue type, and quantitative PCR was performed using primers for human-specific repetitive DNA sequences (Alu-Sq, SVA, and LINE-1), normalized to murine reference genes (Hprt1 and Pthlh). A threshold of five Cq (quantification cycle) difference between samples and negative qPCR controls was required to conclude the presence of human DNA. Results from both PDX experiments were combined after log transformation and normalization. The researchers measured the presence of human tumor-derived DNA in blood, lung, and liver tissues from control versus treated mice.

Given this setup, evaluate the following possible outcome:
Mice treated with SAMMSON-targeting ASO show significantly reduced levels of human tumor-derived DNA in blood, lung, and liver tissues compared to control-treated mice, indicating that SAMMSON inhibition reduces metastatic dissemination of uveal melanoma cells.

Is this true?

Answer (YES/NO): NO